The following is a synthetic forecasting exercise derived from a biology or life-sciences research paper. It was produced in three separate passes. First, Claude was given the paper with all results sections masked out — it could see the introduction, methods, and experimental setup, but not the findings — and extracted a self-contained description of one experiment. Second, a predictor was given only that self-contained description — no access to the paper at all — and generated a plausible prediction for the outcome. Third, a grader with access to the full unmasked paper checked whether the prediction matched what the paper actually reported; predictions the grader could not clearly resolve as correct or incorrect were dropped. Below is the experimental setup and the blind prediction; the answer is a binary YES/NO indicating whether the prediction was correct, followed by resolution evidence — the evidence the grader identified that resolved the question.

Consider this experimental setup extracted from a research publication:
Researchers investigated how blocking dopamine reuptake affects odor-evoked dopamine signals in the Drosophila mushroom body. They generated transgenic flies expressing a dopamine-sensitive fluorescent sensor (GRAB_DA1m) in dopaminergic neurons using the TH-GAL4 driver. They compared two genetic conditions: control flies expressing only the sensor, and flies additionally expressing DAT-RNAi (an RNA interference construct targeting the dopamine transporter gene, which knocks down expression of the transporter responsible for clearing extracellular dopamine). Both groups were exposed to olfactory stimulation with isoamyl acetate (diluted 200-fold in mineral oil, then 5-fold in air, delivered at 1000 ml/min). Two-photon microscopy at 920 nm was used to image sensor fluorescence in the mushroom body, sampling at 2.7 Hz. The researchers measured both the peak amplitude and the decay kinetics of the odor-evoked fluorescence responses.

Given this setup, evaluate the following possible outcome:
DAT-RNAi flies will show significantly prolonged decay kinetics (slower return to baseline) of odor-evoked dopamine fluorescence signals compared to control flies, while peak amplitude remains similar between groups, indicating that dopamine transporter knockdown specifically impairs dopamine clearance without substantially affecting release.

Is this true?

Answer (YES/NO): NO